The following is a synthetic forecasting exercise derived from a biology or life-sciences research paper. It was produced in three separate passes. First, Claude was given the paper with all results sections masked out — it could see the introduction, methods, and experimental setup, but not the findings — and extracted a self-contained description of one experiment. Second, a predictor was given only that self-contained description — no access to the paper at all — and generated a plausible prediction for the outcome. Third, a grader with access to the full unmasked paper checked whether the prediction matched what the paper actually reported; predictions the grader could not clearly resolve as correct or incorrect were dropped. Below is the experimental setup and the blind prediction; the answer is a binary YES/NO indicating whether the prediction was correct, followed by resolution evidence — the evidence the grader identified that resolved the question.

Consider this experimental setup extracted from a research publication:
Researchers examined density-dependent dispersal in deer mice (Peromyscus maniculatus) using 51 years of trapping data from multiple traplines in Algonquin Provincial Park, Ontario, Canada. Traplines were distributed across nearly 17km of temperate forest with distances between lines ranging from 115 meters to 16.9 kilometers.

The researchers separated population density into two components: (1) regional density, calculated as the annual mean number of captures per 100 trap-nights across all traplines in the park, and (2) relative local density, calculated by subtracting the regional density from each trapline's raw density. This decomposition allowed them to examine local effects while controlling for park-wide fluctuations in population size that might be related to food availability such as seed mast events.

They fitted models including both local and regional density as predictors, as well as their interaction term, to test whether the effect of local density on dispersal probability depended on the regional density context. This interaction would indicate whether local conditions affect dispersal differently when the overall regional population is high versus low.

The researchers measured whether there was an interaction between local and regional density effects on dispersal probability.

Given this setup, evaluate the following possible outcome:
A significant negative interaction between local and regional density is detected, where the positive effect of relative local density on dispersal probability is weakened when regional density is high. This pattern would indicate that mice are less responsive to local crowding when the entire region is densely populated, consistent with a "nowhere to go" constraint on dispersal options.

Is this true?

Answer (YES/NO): NO